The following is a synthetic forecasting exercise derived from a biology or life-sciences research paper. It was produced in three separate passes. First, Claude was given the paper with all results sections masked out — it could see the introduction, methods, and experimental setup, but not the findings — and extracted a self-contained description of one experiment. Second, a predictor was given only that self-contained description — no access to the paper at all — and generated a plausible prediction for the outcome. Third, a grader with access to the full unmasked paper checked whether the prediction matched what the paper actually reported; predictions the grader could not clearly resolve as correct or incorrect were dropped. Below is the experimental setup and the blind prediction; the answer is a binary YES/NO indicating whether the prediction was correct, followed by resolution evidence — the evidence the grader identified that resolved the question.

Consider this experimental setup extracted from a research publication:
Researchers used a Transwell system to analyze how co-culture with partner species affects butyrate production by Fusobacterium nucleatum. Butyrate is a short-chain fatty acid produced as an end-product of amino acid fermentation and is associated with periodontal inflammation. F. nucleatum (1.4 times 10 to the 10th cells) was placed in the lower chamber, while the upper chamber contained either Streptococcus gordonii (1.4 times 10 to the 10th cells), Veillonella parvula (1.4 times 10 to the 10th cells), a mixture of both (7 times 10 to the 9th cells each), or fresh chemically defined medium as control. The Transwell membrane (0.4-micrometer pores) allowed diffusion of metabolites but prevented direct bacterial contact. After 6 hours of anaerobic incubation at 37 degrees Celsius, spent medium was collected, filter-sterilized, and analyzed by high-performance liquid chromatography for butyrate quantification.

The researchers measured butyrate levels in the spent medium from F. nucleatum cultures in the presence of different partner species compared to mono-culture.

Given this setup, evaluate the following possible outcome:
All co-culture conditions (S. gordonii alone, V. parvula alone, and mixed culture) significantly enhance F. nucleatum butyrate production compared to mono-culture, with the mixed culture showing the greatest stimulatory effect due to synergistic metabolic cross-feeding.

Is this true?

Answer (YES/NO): NO